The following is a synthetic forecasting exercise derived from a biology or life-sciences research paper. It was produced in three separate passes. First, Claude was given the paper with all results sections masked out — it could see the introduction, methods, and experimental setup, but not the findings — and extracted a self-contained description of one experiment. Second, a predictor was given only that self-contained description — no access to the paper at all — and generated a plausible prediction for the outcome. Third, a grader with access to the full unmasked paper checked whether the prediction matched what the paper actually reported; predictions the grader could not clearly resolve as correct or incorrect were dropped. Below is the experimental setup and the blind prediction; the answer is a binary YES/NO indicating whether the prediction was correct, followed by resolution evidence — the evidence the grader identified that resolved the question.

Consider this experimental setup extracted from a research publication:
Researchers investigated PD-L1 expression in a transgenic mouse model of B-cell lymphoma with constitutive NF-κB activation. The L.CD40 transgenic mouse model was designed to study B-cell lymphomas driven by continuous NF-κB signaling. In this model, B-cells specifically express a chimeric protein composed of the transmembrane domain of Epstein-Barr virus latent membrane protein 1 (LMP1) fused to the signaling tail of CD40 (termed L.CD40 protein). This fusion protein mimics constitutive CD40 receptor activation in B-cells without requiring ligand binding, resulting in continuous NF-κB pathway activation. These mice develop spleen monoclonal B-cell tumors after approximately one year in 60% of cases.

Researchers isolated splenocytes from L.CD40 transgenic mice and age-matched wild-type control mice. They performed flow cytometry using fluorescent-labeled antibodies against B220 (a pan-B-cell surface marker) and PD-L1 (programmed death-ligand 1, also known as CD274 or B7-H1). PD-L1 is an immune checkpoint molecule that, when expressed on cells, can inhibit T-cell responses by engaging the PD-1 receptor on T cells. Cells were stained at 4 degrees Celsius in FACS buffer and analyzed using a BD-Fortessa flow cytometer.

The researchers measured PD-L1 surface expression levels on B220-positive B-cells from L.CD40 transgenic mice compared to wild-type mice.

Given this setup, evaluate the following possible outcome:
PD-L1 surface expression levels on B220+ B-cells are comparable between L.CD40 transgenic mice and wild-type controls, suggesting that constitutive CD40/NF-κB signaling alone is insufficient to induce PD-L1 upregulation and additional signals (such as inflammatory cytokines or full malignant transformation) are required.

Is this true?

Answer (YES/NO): NO